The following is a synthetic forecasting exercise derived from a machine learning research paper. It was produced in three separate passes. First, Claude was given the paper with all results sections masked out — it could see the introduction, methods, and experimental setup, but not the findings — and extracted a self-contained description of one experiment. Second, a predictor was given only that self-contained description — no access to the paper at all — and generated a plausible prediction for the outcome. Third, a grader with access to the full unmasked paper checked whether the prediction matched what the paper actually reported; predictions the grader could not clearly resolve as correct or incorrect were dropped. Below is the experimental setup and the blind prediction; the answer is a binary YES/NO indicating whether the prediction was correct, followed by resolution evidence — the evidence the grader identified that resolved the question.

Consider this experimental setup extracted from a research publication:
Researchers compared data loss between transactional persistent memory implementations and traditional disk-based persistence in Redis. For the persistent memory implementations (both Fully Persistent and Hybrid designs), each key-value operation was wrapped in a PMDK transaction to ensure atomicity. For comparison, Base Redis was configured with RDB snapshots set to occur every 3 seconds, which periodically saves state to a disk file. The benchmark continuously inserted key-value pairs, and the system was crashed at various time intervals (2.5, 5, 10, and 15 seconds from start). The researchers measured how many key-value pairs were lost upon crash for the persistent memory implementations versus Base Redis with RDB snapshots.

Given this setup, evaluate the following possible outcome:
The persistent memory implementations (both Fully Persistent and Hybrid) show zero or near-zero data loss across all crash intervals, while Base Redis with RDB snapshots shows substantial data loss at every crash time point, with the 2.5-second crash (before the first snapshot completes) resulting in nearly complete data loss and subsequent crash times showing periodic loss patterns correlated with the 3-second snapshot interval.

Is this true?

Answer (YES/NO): NO